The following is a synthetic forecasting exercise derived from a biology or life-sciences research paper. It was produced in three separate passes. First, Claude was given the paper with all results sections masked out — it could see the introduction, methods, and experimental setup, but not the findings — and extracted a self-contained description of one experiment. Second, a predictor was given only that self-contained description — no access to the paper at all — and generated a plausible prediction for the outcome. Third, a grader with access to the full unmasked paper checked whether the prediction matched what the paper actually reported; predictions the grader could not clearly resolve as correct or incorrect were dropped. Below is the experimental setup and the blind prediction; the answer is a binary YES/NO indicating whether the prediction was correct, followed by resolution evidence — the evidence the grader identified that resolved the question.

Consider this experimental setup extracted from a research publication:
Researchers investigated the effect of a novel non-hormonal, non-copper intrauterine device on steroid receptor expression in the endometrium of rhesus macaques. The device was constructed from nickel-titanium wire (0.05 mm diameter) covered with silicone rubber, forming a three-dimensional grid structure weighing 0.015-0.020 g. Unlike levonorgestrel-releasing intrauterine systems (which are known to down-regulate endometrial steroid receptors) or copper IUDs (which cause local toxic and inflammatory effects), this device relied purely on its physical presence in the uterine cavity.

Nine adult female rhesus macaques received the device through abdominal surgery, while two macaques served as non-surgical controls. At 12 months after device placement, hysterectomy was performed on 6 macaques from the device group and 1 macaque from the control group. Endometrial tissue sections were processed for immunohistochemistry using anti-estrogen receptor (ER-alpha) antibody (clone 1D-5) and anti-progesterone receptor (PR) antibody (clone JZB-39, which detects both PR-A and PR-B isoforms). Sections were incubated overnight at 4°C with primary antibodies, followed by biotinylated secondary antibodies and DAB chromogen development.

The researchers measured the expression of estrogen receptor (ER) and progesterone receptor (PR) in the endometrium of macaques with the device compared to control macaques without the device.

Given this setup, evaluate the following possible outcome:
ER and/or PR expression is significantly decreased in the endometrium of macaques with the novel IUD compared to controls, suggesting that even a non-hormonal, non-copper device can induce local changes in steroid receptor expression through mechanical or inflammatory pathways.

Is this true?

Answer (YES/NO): NO